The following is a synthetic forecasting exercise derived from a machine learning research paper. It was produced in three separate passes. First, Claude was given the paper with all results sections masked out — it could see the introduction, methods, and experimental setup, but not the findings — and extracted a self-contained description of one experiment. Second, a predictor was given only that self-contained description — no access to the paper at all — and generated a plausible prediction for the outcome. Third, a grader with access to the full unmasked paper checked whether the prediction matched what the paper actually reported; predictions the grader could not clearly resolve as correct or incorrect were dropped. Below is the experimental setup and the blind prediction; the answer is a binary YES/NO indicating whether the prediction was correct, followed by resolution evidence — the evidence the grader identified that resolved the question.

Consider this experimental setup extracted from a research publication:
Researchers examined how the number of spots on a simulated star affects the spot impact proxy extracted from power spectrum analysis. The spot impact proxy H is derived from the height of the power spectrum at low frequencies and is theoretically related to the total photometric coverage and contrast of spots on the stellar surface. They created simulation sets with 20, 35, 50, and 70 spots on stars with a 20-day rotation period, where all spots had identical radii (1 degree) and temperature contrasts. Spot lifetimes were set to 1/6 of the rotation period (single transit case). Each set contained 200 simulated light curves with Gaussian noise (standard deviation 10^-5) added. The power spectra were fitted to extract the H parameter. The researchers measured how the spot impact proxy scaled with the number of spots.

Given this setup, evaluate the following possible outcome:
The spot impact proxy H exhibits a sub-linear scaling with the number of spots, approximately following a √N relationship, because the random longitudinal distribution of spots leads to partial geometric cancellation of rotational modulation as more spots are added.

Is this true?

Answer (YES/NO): NO